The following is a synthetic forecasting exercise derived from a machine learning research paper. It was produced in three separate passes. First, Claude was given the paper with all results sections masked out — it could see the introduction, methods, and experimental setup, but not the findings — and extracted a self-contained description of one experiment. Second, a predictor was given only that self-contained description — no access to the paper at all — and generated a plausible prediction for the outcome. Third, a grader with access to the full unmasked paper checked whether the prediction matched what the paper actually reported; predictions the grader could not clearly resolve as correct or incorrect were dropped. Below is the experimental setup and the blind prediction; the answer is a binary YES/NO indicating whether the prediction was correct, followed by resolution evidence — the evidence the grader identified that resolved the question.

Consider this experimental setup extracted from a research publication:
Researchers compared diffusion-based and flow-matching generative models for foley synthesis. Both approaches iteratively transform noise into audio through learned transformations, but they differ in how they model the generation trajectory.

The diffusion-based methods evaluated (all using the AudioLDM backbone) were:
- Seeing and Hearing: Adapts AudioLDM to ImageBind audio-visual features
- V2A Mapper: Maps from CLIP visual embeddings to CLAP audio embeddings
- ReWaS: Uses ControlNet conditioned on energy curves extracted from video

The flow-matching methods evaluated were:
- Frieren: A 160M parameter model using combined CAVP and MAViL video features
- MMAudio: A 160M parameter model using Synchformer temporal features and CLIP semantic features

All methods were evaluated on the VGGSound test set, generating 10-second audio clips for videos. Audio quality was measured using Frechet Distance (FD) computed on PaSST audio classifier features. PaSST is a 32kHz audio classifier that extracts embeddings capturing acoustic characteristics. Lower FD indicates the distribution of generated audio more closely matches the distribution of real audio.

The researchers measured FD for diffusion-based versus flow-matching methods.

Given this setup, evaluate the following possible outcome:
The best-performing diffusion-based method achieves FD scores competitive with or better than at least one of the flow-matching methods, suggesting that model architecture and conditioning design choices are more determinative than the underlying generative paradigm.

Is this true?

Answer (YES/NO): YES